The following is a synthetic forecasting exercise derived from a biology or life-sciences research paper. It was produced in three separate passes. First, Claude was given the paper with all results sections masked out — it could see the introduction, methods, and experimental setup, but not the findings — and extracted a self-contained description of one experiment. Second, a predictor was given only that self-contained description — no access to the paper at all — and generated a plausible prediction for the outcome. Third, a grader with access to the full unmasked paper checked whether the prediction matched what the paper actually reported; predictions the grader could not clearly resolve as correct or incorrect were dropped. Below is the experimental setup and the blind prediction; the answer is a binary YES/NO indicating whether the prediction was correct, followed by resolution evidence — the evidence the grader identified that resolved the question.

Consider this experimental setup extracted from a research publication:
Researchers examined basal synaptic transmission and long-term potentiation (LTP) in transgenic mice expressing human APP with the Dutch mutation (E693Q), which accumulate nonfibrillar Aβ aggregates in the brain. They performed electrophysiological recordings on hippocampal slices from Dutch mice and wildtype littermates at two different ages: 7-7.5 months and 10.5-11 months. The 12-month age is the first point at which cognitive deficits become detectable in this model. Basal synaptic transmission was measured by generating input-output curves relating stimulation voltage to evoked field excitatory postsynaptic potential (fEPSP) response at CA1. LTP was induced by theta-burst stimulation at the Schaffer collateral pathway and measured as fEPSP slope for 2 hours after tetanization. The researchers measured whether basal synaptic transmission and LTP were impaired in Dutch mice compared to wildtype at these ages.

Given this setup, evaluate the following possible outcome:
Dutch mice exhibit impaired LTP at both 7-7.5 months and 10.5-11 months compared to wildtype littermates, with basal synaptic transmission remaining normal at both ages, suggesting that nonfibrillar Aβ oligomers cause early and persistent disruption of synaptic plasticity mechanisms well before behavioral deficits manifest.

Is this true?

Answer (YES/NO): NO